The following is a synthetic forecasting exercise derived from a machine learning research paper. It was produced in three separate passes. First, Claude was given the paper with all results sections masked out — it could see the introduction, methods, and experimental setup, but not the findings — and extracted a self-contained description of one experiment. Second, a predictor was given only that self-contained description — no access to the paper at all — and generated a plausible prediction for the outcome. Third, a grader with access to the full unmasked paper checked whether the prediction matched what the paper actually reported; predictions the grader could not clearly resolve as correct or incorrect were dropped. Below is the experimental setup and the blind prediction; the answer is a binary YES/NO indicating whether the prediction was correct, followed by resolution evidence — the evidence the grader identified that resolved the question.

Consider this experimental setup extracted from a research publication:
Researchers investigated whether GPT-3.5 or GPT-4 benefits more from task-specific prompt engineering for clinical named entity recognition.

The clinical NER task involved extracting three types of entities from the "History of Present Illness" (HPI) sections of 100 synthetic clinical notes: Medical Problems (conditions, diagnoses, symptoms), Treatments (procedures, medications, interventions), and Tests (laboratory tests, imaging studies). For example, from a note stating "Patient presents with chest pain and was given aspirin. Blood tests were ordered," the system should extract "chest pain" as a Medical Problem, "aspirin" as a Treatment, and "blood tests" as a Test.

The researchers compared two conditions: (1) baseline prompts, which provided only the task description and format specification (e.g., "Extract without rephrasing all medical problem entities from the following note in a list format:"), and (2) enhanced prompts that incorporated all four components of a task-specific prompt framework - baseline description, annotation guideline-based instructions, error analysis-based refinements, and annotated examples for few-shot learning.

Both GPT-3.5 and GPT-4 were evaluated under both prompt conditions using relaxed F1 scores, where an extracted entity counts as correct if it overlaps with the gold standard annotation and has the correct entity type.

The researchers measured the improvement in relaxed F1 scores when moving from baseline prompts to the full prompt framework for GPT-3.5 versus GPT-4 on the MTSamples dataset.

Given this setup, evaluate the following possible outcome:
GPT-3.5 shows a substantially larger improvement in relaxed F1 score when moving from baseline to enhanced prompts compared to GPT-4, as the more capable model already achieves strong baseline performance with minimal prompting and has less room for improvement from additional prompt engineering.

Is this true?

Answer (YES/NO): YES